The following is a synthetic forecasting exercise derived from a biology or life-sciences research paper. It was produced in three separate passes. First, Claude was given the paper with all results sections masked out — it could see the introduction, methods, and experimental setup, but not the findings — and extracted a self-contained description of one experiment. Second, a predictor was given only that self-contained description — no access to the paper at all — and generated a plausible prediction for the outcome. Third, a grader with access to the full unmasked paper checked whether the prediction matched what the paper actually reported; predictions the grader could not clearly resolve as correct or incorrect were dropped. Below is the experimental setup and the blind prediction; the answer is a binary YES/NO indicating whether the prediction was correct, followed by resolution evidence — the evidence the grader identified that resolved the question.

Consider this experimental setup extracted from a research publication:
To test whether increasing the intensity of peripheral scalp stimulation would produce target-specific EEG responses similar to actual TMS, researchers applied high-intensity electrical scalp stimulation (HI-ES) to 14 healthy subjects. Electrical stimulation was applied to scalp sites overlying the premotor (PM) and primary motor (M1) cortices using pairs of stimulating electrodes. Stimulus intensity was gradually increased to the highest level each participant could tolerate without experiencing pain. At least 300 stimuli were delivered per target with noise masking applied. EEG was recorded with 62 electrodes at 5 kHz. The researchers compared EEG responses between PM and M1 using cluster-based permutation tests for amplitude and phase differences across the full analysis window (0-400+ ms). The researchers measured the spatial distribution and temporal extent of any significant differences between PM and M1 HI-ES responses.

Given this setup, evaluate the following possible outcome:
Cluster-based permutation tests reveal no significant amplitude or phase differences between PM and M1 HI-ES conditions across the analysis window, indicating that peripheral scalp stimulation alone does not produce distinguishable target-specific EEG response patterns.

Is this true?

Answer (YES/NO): NO